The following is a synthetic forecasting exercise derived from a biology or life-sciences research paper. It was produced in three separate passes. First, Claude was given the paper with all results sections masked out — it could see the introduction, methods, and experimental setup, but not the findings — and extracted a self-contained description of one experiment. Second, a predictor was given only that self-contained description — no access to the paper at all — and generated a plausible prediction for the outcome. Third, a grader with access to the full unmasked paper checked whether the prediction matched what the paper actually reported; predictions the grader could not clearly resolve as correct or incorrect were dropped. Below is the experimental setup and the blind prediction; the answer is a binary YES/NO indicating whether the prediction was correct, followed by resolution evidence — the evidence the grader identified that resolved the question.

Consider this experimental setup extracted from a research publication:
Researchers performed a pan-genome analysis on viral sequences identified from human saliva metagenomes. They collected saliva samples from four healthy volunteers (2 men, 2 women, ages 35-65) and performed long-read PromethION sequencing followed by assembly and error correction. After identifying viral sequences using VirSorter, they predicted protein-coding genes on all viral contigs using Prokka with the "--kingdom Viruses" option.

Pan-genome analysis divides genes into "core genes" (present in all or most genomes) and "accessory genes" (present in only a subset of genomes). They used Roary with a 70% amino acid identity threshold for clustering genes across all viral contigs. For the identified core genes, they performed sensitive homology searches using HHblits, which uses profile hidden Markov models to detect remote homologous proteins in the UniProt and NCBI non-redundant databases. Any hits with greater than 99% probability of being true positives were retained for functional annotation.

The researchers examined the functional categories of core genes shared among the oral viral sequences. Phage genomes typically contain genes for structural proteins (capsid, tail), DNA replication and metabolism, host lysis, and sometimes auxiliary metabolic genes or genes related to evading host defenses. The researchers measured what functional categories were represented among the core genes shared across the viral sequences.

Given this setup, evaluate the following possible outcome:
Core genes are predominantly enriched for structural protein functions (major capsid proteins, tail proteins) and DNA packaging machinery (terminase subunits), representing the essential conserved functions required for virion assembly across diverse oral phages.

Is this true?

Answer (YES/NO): NO